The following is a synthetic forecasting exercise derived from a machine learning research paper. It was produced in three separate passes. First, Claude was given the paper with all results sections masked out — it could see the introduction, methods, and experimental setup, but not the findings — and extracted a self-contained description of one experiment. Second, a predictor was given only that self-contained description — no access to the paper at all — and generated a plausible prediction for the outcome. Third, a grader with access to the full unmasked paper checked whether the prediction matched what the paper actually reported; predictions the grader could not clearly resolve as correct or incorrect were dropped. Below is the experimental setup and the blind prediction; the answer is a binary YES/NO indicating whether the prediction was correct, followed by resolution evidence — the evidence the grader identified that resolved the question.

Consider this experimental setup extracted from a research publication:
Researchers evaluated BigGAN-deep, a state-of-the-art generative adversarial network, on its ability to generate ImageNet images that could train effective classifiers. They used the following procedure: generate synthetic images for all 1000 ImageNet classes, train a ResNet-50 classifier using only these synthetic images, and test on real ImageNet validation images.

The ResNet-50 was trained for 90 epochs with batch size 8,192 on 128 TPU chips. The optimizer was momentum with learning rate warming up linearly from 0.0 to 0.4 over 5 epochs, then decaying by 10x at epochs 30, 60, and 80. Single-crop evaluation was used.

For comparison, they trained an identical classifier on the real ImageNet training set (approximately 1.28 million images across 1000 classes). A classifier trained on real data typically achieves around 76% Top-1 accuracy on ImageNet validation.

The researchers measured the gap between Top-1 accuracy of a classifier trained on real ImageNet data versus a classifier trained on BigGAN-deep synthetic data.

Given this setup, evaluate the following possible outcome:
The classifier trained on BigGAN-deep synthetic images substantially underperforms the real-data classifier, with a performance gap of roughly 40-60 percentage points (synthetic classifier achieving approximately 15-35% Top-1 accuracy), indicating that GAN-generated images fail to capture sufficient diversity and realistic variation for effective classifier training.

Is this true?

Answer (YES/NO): NO